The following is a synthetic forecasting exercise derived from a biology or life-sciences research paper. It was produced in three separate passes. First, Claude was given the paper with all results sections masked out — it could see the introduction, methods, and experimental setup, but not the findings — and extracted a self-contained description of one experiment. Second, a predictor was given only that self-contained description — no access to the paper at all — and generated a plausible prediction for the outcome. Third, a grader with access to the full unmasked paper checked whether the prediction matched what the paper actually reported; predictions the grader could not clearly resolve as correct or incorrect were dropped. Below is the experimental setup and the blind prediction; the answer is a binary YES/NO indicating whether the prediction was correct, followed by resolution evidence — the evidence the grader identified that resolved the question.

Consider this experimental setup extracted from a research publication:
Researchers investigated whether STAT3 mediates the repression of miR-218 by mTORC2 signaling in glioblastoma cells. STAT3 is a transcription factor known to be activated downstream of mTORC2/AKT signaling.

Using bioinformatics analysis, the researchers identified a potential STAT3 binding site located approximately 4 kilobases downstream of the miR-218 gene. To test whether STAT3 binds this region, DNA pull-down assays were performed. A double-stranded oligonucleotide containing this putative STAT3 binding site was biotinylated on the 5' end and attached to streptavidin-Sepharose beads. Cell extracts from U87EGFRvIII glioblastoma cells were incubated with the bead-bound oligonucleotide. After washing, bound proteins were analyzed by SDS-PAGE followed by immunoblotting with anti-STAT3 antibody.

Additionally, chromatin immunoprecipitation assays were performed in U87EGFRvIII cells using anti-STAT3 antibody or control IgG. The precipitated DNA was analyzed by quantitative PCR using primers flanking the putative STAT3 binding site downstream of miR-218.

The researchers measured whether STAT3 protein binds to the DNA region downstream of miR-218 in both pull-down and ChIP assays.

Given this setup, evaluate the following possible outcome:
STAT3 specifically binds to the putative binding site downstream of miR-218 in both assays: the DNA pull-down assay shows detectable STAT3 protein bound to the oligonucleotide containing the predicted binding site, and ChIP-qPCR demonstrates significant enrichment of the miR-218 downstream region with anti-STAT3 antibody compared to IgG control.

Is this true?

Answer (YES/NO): YES